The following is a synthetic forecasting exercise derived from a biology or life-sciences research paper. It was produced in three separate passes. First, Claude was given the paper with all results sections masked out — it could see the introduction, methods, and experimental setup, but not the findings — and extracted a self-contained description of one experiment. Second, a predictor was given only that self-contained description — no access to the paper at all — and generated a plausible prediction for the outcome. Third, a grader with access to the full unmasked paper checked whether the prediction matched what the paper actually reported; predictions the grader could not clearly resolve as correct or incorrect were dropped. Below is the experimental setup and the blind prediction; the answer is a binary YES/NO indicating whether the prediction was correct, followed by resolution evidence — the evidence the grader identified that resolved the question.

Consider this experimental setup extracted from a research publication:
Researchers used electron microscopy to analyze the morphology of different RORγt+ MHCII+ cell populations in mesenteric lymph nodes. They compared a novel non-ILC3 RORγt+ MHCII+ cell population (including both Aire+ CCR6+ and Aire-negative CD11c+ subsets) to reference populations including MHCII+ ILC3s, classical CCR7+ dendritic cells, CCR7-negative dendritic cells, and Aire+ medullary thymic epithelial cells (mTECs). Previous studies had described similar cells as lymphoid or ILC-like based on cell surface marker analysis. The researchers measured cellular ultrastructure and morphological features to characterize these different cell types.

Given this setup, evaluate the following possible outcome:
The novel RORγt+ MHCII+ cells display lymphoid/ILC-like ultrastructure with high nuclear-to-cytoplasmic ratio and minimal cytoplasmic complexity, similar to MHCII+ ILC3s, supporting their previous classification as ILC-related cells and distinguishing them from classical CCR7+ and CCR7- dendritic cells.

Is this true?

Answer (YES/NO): NO